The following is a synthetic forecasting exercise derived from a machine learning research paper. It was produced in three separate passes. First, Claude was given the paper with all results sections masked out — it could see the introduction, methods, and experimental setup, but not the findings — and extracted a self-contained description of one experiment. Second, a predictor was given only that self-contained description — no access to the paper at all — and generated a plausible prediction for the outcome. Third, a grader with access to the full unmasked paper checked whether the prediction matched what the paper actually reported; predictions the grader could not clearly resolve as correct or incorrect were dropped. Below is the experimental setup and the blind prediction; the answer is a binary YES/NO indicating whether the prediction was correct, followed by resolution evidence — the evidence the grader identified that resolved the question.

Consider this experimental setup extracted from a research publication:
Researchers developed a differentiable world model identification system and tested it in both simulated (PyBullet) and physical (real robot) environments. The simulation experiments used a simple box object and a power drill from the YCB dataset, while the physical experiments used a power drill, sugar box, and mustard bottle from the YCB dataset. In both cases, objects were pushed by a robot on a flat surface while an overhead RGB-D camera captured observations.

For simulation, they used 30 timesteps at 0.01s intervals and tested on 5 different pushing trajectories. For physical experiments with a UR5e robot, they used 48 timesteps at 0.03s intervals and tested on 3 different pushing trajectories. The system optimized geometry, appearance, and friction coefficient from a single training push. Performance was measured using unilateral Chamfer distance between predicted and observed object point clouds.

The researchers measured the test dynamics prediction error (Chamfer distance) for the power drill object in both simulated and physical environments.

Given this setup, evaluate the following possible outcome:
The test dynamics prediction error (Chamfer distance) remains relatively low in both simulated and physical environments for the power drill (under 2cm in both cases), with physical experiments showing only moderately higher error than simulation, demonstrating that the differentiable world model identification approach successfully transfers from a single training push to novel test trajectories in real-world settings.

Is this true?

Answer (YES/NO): NO